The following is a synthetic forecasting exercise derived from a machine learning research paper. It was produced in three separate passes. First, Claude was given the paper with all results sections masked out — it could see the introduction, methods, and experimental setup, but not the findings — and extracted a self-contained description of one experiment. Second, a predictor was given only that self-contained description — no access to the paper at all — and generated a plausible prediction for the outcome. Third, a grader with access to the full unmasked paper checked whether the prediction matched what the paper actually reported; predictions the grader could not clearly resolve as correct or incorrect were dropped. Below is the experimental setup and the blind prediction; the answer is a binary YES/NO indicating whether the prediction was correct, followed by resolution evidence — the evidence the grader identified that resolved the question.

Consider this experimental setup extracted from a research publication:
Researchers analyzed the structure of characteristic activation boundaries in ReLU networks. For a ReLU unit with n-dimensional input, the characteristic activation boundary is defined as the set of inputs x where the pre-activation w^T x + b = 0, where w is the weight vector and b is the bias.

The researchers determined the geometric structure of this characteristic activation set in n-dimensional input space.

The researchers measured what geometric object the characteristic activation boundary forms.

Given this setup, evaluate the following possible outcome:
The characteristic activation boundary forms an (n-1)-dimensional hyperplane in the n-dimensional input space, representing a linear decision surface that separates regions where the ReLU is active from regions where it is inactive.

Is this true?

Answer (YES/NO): YES